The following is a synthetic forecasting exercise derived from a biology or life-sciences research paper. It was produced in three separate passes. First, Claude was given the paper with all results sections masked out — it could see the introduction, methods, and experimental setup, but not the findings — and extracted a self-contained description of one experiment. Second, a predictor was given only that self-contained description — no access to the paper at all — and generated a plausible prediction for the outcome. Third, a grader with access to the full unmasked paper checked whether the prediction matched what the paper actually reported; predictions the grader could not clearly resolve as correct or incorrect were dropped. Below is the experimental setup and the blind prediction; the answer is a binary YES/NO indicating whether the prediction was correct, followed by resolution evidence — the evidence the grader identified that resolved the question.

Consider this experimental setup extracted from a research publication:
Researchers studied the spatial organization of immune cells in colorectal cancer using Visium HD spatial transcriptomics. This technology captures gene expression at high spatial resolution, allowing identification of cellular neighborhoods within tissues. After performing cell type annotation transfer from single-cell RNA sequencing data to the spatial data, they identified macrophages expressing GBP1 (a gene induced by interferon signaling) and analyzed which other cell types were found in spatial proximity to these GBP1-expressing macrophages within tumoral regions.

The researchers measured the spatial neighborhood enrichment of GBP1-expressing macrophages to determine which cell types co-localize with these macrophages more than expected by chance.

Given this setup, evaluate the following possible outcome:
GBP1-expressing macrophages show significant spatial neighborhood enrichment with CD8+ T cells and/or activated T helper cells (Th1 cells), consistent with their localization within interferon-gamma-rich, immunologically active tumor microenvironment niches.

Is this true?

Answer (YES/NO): YES